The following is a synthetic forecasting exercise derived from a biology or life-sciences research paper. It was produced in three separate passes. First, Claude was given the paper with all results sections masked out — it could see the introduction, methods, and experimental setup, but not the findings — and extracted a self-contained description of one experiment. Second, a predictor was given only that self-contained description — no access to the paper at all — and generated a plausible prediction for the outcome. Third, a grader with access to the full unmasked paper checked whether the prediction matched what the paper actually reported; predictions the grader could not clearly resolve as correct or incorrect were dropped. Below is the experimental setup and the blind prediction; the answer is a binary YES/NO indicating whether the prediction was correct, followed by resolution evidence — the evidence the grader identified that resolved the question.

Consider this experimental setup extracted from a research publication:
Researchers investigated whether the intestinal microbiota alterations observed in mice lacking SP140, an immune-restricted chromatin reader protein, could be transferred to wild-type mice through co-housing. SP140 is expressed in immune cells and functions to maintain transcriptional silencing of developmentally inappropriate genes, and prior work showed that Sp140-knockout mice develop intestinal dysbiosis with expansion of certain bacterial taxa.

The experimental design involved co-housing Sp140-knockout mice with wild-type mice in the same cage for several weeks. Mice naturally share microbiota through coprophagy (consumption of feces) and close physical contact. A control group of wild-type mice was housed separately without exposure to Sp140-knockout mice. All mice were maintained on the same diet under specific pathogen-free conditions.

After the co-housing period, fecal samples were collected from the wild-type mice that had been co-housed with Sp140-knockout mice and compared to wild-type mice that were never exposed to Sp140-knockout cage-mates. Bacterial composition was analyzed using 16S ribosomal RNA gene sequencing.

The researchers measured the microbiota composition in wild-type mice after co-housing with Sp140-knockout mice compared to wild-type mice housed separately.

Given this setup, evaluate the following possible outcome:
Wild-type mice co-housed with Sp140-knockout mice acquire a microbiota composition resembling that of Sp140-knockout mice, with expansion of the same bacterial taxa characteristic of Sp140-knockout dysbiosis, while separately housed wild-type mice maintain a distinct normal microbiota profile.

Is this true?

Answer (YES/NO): YES